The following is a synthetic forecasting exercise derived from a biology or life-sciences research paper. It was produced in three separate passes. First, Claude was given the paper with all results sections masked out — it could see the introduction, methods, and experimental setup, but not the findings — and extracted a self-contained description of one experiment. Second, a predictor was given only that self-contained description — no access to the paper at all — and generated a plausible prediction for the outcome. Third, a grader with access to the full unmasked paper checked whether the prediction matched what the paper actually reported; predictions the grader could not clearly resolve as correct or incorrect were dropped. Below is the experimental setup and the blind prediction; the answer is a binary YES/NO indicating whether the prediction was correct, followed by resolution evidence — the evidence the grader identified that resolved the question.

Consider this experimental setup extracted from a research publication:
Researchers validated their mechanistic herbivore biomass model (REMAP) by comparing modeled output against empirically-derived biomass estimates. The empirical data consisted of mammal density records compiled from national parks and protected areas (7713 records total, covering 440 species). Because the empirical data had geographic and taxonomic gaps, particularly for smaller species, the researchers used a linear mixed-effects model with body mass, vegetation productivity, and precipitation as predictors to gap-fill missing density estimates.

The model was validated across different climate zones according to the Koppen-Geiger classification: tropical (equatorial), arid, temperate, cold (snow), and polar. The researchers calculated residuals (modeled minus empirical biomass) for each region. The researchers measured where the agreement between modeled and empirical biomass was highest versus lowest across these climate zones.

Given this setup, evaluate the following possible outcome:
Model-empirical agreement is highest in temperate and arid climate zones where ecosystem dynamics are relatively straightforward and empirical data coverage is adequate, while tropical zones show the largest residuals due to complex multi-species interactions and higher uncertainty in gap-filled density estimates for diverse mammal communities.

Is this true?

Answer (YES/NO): NO